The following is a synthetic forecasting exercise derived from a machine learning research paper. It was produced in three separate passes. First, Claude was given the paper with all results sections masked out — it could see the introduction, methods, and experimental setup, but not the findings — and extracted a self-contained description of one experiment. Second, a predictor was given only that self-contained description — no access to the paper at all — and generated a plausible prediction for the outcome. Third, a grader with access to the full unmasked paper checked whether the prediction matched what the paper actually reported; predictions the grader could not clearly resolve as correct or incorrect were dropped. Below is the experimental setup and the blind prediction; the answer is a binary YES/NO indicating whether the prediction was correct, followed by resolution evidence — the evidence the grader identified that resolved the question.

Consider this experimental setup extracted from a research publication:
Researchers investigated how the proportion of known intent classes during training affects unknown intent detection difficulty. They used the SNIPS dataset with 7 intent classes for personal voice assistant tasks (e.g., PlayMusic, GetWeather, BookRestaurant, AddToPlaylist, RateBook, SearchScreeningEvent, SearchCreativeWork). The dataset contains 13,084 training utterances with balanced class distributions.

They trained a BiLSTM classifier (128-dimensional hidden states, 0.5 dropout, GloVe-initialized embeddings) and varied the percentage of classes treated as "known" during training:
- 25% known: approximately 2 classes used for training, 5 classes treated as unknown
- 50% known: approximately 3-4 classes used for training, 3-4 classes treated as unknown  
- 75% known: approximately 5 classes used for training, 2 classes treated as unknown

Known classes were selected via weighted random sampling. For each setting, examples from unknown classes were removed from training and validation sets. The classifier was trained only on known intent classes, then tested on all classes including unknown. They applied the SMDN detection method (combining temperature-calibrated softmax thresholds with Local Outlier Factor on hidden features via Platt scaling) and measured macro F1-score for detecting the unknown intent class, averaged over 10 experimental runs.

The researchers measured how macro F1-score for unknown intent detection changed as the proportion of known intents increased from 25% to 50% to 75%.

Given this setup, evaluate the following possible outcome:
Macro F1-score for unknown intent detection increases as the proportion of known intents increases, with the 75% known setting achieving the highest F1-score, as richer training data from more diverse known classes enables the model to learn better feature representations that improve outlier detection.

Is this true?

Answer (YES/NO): NO